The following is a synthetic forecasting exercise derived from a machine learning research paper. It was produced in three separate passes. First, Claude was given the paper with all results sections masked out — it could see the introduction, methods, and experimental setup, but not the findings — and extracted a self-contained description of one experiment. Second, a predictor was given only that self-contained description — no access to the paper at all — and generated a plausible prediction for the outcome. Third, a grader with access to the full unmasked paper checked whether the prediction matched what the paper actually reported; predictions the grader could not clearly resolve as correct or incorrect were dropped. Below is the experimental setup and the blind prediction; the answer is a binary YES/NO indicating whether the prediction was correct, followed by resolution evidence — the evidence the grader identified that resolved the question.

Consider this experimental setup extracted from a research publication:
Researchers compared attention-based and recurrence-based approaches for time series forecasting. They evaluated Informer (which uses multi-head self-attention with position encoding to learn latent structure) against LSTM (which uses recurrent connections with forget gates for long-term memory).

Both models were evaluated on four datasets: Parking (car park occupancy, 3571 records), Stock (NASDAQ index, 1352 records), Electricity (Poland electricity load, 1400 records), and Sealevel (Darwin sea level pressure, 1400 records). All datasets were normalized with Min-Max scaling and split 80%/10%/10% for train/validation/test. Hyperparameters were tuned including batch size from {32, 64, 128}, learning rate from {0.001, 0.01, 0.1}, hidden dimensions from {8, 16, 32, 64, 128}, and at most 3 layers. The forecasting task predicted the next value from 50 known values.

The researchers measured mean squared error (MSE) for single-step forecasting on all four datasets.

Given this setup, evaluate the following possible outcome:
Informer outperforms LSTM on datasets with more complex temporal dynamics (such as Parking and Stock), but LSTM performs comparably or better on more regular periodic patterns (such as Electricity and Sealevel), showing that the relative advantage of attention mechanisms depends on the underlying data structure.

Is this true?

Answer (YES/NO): NO